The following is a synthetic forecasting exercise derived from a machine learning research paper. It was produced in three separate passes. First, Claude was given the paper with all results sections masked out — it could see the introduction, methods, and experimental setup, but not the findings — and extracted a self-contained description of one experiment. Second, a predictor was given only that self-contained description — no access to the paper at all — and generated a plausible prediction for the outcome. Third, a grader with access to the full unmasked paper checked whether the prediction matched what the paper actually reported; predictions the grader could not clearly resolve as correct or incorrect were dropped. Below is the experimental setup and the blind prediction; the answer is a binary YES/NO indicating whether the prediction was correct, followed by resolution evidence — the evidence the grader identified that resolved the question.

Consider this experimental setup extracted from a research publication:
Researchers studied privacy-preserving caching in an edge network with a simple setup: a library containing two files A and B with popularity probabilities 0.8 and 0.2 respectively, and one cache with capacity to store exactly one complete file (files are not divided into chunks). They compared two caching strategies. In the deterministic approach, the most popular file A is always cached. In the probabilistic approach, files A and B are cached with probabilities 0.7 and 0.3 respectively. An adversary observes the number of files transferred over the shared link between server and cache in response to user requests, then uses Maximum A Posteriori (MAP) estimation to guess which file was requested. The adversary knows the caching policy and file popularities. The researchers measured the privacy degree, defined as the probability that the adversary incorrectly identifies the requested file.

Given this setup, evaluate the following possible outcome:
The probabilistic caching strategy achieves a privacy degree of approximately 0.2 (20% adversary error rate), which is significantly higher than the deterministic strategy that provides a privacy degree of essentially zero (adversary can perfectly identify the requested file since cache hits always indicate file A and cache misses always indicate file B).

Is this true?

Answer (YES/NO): NO